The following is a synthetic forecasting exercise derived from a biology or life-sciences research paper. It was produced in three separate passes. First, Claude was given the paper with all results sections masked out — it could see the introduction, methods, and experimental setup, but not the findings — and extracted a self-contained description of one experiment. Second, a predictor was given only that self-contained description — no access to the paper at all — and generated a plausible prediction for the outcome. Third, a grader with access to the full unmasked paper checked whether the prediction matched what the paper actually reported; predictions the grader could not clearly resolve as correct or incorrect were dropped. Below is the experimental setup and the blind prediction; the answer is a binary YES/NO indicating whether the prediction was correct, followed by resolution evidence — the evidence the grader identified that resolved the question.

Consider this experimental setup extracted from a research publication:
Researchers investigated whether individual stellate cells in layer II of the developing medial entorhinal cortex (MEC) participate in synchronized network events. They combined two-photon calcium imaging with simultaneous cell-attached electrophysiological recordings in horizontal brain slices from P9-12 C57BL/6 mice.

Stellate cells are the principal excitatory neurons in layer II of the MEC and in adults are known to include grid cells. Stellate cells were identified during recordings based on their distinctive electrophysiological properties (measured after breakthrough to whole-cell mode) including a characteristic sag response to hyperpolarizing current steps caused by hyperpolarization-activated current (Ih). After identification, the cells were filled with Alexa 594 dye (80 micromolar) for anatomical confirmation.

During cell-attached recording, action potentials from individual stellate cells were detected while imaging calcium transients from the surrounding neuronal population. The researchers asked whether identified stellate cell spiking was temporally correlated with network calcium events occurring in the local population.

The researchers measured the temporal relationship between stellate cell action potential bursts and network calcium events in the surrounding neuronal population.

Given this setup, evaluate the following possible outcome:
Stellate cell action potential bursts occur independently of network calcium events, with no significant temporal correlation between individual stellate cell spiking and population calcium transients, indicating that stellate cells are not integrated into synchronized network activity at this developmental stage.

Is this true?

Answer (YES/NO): NO